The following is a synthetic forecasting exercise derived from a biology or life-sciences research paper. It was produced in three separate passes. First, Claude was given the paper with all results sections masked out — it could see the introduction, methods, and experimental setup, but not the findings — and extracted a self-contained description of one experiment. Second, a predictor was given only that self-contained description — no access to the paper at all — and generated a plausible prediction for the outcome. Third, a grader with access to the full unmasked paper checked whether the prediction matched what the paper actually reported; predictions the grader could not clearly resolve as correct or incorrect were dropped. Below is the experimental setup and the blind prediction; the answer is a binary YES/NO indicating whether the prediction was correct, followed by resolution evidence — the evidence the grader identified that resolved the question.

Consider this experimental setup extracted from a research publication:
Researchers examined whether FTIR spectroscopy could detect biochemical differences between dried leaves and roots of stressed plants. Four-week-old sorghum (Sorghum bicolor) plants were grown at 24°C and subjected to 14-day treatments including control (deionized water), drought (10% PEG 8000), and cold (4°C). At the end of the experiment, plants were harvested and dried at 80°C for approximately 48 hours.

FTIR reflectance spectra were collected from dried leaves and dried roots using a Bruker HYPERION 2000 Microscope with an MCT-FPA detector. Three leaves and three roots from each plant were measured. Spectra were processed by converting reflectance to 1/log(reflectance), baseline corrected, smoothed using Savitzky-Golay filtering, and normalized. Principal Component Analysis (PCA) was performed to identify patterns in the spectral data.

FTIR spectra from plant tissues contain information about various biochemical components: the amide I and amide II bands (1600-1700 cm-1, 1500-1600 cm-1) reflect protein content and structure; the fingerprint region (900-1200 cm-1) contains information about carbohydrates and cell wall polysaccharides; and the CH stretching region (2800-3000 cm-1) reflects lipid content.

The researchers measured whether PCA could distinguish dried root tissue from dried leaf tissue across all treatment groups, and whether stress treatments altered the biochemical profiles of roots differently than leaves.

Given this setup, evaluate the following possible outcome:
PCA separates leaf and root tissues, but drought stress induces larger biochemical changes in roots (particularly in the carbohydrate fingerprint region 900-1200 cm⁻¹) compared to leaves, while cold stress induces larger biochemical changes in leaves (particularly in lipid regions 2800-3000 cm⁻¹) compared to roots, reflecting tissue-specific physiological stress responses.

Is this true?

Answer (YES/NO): NO